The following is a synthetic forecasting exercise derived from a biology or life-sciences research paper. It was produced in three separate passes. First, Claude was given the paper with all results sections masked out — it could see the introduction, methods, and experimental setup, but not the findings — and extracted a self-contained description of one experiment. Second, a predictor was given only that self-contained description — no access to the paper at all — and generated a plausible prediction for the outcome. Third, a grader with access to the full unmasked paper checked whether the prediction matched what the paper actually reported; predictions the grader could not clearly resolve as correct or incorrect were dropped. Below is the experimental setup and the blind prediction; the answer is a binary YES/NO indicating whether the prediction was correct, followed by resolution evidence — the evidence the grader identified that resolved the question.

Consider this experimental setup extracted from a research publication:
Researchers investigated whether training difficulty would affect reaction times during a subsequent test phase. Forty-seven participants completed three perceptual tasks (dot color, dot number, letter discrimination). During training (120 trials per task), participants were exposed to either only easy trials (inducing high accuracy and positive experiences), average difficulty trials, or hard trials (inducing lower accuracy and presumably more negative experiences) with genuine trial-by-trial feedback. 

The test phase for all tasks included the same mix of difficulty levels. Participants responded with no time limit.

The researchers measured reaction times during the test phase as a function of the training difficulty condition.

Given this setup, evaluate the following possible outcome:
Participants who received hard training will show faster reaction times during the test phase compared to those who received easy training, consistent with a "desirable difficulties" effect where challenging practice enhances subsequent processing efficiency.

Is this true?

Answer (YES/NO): NO